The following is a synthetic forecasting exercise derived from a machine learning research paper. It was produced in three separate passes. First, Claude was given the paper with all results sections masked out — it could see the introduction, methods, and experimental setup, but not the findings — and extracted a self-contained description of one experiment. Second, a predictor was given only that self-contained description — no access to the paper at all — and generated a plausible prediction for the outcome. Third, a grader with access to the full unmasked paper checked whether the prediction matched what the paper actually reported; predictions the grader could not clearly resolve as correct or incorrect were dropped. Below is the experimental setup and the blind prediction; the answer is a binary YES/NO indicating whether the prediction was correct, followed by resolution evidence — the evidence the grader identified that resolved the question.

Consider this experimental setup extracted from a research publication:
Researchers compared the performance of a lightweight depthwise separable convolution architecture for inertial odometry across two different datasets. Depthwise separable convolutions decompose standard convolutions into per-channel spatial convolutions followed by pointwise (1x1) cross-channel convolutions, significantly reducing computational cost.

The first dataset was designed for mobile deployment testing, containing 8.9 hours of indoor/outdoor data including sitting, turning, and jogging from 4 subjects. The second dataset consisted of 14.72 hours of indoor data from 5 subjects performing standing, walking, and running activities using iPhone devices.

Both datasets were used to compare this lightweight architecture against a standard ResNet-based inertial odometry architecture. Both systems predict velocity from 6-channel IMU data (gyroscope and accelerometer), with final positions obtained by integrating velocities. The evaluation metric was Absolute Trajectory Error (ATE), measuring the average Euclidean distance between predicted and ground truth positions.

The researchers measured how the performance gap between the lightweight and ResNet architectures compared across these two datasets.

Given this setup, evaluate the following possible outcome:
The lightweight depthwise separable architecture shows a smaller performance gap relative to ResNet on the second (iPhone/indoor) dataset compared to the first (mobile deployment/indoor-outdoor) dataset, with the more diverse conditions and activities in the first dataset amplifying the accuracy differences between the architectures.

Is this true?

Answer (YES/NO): YES